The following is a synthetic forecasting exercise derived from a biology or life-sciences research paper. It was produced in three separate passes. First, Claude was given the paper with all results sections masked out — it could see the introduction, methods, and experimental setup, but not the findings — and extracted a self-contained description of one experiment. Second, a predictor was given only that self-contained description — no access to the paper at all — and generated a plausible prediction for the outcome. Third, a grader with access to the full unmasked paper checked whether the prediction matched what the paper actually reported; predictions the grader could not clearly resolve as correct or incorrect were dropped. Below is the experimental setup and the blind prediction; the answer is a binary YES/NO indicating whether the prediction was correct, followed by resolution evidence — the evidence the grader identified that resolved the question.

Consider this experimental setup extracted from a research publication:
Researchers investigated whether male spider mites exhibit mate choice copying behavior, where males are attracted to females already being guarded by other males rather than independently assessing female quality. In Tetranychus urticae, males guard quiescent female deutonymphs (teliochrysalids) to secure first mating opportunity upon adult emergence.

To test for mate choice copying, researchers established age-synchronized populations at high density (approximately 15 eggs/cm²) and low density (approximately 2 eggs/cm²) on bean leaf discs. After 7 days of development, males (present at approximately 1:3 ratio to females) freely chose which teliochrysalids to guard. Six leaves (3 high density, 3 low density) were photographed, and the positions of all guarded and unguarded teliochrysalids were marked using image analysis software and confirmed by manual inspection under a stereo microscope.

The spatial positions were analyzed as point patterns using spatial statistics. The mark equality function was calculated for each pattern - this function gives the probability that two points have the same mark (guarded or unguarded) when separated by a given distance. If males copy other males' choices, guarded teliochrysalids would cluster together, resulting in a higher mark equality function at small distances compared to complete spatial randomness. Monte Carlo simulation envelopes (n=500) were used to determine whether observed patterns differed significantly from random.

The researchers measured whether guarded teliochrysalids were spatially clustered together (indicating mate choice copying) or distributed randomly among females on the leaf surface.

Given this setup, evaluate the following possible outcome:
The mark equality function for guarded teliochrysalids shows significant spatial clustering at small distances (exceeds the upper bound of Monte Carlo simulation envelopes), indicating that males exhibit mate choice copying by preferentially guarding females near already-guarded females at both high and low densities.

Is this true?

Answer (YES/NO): NO